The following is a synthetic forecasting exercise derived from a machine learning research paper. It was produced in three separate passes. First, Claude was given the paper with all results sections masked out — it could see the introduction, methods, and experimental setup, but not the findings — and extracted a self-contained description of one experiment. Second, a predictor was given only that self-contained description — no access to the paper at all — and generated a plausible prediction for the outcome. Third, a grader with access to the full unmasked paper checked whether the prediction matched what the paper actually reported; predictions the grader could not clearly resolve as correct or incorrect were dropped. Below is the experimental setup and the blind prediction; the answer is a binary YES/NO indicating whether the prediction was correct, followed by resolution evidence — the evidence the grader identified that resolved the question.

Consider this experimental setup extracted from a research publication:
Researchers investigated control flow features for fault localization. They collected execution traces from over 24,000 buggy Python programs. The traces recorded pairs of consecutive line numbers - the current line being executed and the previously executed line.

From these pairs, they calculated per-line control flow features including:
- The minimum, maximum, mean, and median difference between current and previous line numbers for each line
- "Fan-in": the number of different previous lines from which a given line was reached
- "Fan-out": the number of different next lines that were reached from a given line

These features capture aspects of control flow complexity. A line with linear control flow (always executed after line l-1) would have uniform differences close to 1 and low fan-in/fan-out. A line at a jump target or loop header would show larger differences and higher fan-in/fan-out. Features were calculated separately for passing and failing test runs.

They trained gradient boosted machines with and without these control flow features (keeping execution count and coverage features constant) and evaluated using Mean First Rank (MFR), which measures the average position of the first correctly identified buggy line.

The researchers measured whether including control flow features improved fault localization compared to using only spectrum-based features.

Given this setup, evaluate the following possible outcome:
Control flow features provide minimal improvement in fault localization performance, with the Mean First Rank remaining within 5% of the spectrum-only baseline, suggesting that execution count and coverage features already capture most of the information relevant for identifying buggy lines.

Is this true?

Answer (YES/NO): NO